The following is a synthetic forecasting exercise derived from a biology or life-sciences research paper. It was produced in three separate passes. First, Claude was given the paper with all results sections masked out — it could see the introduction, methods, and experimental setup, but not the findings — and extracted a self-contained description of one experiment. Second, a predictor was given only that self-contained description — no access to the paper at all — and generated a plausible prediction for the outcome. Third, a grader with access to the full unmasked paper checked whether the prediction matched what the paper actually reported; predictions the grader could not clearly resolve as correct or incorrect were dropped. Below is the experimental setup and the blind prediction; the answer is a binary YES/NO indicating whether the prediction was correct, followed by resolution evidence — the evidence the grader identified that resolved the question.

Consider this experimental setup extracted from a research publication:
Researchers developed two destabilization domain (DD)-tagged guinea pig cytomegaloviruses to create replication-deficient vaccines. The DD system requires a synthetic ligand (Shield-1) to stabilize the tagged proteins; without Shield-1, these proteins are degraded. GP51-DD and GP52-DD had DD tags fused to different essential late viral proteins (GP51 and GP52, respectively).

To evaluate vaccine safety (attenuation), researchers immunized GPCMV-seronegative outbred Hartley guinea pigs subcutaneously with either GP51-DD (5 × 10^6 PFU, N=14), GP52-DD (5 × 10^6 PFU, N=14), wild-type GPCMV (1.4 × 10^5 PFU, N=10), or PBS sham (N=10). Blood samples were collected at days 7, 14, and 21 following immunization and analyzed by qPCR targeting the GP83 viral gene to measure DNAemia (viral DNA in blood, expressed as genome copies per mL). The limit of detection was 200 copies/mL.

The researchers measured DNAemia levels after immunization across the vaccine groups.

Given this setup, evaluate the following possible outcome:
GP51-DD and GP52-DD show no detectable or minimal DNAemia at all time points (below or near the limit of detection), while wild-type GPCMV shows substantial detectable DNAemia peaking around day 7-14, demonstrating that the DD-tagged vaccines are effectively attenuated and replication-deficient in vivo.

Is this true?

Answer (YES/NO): YES